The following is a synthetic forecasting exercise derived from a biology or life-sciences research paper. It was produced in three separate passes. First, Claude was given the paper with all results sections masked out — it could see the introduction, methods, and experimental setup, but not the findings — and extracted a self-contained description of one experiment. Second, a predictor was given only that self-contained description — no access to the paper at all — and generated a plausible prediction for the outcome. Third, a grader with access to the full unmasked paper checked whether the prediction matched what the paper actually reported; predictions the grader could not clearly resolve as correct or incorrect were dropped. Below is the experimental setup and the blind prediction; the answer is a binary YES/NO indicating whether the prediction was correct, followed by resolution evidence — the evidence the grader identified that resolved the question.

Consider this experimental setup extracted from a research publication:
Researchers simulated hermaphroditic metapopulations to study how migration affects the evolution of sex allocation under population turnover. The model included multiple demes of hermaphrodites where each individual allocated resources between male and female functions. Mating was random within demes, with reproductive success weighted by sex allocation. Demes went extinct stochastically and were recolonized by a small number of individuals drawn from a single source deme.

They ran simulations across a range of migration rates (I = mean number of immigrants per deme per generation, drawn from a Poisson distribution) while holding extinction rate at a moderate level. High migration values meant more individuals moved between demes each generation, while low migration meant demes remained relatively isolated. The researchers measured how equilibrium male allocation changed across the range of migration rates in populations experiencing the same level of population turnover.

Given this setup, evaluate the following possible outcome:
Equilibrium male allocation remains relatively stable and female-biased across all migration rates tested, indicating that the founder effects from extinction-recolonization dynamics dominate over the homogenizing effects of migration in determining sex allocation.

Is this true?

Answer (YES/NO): NO